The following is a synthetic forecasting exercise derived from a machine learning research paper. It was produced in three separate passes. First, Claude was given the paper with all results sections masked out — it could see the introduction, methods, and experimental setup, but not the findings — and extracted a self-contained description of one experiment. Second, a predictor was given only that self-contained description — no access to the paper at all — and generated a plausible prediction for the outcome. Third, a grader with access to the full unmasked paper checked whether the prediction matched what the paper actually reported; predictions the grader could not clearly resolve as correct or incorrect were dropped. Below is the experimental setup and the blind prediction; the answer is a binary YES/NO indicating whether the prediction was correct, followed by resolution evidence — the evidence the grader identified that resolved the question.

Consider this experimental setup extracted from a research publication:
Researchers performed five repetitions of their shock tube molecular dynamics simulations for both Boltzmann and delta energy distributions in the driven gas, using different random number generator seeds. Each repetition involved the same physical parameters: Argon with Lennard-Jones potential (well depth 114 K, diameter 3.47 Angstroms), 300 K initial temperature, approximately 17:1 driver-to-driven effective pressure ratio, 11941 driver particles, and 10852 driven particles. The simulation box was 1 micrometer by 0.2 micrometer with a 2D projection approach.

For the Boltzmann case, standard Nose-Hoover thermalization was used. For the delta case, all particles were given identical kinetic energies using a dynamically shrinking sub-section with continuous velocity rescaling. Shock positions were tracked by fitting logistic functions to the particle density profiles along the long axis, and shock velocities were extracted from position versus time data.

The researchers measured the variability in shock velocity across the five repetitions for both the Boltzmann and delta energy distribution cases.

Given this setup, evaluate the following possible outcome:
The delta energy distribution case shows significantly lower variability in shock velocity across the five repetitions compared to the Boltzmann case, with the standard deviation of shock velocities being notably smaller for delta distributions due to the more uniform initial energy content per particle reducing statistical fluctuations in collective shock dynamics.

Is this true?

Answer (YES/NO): NO